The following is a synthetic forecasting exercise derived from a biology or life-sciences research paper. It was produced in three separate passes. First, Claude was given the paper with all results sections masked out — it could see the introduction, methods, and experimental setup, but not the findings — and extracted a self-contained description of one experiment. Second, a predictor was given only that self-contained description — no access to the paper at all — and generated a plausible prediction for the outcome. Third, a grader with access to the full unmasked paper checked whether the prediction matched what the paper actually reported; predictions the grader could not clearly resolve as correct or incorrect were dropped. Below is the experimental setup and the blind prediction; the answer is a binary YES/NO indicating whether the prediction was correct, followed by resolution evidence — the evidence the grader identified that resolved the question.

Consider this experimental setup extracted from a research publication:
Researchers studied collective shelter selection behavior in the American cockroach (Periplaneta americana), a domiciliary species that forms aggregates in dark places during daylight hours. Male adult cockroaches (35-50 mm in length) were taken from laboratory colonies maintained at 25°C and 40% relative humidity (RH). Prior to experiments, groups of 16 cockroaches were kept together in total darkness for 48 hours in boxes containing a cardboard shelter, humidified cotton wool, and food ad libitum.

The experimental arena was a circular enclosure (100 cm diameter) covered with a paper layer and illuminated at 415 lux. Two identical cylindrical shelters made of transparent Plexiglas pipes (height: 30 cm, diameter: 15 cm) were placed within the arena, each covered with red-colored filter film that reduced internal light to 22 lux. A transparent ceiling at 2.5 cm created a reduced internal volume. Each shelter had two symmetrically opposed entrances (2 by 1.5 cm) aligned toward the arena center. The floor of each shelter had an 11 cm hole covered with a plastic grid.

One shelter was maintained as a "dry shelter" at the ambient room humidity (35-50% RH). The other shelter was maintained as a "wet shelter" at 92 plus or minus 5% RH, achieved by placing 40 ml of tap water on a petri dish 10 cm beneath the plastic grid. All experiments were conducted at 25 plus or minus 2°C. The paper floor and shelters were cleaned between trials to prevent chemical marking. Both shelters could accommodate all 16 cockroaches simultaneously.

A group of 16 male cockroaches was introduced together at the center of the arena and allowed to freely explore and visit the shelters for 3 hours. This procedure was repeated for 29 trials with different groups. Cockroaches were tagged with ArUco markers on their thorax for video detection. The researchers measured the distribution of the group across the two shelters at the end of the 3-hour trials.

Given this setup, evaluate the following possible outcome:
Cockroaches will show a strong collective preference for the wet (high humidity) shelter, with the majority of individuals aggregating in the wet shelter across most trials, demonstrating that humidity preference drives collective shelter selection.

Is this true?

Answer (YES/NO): NO